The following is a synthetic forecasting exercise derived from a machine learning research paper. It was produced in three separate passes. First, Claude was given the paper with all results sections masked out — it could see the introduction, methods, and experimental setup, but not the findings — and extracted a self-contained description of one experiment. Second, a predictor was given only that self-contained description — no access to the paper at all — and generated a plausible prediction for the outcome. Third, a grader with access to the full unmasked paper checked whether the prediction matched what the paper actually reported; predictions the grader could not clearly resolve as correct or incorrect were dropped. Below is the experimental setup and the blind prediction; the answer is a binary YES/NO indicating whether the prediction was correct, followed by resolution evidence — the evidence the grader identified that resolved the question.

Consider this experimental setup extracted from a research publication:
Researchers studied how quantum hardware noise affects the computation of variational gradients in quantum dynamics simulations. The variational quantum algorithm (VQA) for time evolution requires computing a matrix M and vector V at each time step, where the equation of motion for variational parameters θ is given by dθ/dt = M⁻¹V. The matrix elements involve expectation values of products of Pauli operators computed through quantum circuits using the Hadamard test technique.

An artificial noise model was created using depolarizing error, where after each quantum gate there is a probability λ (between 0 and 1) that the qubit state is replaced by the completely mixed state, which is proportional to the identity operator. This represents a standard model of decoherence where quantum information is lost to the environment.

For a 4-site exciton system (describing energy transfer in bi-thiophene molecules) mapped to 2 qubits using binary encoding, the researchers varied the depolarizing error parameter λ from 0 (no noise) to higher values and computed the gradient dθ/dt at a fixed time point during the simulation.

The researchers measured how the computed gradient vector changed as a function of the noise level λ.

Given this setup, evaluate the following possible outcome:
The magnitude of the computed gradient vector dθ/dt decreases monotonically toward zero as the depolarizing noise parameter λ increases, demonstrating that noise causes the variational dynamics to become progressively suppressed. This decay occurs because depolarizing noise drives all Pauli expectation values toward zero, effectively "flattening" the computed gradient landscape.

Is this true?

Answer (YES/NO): YES